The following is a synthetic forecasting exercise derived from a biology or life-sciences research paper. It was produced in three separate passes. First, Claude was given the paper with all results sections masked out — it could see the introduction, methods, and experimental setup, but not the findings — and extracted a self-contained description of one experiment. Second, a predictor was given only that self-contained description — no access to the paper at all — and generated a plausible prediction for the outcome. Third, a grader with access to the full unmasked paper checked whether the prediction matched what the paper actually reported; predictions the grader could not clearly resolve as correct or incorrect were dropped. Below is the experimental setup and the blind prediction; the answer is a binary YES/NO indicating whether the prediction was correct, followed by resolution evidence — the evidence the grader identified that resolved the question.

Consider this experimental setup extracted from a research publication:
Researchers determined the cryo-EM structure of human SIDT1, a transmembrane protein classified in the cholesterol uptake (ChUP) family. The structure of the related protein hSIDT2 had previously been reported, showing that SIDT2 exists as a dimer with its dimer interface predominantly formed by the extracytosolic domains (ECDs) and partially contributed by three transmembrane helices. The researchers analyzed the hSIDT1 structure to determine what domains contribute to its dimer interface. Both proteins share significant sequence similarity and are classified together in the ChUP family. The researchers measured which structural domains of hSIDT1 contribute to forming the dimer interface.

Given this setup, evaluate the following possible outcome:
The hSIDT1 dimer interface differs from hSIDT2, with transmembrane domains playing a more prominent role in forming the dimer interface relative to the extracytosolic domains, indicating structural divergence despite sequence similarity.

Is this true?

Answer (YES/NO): NO